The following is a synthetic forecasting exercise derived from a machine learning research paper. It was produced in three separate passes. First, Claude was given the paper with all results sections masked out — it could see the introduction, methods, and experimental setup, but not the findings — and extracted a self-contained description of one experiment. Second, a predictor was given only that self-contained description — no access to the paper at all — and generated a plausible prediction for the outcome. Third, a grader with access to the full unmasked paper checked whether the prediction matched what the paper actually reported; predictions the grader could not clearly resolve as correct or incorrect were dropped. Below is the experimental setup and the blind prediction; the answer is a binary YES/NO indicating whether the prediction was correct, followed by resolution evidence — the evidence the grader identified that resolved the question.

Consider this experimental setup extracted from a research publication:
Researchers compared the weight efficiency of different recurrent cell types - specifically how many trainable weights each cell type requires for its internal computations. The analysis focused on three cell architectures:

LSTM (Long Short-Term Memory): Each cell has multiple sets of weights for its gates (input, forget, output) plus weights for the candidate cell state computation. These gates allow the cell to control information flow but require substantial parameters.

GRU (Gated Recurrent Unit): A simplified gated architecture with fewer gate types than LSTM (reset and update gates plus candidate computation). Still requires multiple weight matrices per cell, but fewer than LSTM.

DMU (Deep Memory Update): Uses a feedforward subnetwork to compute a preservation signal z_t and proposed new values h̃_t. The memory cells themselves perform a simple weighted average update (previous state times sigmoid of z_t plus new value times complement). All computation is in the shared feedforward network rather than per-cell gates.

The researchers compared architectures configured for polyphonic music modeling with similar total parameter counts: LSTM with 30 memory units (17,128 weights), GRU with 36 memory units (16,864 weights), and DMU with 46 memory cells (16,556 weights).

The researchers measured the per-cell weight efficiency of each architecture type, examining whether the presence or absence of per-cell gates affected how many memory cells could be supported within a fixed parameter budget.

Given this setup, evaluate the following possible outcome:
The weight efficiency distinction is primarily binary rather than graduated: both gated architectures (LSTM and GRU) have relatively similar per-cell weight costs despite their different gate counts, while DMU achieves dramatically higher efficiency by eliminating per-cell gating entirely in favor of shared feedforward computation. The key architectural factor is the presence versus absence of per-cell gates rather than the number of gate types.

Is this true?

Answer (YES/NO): NO